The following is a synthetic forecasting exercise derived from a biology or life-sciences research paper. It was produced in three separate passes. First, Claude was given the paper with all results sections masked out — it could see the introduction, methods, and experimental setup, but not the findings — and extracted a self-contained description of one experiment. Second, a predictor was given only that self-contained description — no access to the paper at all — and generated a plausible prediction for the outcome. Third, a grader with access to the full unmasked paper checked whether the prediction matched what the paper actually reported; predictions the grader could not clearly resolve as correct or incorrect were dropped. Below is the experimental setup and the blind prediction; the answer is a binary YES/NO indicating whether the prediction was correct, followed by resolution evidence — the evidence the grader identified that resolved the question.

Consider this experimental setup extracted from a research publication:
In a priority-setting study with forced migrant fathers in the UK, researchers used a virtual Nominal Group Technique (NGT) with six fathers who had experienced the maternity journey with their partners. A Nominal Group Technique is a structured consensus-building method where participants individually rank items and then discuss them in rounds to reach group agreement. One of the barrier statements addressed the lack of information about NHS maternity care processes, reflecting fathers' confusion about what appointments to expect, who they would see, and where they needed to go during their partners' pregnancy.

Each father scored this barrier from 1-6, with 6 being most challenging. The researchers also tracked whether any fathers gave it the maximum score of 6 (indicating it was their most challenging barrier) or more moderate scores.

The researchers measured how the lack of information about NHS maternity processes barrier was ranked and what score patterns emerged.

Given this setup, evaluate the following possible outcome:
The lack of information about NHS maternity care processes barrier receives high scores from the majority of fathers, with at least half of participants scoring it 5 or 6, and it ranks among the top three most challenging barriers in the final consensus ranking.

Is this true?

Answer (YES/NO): NO